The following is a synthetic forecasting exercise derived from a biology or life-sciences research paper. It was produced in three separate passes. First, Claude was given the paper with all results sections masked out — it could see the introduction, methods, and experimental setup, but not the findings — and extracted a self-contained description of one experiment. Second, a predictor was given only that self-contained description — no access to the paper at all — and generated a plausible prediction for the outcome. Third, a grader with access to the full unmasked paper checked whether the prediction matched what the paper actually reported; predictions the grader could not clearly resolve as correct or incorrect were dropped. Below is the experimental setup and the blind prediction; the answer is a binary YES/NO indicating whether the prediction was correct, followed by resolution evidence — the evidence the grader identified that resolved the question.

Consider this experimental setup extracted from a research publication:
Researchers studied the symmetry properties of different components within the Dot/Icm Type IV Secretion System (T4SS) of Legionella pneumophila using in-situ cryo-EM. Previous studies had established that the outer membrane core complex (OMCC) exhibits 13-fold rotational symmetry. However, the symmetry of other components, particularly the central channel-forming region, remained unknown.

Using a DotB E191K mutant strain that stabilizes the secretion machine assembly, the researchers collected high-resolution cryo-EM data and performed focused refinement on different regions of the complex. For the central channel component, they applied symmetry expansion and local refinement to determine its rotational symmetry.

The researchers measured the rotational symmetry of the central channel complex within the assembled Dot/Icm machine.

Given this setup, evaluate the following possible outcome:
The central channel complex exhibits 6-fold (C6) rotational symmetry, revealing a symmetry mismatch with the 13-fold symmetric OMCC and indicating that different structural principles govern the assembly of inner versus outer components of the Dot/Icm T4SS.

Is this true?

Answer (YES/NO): NO